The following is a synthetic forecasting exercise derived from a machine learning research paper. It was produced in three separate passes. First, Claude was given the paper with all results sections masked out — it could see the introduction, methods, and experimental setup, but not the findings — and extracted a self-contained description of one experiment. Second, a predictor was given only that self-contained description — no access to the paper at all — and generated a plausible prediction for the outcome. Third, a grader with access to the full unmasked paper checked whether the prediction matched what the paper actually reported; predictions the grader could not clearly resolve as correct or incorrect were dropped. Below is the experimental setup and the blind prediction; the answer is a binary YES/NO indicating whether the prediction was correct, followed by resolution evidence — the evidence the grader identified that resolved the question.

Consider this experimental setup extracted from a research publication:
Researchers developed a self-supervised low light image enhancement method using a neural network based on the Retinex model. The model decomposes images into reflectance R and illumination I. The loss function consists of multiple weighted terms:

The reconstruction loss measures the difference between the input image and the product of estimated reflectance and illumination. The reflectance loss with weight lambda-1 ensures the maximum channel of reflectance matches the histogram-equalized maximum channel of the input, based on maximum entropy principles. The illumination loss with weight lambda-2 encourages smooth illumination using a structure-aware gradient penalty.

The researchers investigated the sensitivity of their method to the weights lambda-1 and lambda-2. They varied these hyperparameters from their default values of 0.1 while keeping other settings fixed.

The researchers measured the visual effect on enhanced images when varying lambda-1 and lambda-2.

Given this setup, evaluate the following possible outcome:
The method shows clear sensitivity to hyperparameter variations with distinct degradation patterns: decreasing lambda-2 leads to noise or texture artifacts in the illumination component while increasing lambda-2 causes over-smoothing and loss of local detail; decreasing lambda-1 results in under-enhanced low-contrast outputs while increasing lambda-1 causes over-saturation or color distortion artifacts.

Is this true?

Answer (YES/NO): NO